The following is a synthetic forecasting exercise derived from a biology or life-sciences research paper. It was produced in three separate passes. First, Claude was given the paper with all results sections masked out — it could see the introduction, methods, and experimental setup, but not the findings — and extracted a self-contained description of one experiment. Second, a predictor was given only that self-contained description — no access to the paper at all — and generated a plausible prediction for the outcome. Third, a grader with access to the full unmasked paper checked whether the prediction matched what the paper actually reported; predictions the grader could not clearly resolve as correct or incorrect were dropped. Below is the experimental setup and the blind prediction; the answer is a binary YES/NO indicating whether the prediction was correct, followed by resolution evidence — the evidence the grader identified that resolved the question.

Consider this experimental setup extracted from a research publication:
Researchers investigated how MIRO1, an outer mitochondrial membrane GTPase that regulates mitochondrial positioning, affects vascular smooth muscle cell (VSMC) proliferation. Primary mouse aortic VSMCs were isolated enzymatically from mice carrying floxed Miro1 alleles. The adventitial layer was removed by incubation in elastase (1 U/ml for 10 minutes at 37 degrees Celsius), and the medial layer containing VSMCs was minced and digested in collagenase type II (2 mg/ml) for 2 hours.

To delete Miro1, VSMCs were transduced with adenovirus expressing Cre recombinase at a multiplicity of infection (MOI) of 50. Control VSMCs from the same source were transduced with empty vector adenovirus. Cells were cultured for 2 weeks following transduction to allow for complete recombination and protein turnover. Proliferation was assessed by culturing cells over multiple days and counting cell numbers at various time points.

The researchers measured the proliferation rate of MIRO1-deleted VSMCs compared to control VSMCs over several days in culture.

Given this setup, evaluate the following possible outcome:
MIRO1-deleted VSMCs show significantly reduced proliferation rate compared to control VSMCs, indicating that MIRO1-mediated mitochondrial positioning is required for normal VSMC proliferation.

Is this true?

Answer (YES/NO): YES